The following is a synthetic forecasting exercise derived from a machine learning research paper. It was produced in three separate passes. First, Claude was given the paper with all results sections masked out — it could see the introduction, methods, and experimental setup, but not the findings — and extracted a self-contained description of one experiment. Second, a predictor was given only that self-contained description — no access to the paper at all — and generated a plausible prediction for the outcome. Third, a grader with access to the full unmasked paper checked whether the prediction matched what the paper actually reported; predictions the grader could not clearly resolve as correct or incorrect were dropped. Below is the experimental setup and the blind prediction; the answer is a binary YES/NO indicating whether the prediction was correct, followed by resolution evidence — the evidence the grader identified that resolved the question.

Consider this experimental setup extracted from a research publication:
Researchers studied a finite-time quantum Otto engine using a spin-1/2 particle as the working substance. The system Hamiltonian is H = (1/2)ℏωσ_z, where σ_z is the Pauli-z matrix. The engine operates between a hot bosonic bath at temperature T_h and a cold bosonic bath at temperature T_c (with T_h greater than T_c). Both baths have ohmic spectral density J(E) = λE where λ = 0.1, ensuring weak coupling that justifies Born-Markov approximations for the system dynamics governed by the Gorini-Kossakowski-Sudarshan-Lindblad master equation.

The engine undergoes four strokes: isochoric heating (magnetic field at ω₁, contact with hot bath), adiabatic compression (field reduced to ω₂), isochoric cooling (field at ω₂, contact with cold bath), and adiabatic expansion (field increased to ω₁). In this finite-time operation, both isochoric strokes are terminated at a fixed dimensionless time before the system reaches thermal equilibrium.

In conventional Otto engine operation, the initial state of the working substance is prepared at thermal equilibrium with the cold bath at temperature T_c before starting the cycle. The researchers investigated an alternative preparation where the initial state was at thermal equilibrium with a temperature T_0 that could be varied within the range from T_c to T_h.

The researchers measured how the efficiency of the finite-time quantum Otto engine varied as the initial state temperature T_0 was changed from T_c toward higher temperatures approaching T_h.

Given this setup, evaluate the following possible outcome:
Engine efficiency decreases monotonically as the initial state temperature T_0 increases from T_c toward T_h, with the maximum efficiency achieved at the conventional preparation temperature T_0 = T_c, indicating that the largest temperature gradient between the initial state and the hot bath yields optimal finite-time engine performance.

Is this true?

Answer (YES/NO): NO